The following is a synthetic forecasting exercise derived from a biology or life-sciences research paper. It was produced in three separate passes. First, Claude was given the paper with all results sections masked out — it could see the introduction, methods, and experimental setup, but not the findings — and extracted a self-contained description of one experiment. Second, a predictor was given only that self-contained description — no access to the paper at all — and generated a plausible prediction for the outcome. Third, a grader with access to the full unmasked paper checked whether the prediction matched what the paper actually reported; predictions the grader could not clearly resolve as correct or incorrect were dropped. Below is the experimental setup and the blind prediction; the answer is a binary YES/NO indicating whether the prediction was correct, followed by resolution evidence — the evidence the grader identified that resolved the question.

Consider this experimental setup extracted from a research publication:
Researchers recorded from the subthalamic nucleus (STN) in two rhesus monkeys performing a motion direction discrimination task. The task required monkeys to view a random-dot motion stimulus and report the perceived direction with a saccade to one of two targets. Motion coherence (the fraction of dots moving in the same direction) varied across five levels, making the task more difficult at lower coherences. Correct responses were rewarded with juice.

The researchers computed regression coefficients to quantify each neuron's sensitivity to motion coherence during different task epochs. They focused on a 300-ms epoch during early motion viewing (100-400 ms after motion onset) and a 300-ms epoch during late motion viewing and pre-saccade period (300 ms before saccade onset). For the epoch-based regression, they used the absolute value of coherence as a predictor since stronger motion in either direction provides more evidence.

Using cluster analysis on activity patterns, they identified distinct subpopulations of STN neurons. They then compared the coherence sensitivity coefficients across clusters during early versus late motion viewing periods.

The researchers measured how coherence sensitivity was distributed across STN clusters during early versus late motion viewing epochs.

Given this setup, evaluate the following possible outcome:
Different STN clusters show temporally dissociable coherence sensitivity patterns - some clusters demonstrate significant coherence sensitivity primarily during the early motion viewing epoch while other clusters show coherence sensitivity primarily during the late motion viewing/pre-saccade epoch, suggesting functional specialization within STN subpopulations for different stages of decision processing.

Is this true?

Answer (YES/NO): NO